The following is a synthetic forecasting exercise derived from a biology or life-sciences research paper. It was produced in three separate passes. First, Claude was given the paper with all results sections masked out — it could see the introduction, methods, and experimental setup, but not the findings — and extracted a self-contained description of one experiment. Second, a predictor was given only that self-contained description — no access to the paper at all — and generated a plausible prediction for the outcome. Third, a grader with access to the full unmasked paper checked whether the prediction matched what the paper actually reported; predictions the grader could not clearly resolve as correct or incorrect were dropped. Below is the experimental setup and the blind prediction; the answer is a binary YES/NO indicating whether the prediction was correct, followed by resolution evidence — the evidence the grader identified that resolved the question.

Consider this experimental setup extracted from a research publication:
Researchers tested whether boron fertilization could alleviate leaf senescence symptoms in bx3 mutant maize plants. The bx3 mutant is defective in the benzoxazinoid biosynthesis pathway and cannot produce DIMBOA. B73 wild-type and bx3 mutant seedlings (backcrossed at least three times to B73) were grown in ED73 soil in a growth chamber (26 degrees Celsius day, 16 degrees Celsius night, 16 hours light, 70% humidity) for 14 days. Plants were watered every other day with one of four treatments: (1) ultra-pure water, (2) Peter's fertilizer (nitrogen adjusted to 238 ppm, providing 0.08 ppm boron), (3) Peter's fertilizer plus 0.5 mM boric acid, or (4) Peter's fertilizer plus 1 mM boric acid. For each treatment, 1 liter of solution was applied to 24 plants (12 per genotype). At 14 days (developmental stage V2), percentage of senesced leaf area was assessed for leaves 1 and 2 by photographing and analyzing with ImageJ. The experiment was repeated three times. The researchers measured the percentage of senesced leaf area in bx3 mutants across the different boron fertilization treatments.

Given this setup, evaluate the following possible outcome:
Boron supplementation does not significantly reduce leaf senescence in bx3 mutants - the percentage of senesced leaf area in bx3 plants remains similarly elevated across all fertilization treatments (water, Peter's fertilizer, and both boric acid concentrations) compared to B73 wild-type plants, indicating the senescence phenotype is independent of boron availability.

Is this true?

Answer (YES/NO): NO